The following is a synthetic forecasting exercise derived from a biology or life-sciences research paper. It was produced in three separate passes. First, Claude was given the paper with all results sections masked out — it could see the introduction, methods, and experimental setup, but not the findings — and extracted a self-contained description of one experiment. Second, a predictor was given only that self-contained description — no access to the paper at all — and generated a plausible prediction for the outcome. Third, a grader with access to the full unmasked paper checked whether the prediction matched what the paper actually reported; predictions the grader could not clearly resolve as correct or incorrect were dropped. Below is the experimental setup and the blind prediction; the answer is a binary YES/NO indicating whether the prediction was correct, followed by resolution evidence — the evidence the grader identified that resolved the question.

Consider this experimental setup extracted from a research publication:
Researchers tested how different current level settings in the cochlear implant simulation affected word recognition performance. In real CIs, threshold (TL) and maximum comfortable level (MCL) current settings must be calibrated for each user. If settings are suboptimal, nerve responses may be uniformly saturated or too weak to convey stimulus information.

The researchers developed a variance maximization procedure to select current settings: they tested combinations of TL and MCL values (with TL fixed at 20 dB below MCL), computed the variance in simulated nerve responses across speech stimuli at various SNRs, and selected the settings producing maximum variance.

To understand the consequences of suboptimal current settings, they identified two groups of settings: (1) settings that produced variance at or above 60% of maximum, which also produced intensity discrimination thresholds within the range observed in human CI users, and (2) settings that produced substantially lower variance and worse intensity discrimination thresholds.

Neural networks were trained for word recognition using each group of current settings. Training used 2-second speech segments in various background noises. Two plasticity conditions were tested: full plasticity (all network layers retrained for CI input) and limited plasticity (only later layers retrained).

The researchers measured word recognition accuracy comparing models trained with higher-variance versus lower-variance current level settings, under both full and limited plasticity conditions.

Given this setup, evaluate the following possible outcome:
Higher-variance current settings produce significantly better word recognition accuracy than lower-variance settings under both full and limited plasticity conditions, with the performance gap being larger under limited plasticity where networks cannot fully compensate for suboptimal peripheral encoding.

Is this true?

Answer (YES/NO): NO